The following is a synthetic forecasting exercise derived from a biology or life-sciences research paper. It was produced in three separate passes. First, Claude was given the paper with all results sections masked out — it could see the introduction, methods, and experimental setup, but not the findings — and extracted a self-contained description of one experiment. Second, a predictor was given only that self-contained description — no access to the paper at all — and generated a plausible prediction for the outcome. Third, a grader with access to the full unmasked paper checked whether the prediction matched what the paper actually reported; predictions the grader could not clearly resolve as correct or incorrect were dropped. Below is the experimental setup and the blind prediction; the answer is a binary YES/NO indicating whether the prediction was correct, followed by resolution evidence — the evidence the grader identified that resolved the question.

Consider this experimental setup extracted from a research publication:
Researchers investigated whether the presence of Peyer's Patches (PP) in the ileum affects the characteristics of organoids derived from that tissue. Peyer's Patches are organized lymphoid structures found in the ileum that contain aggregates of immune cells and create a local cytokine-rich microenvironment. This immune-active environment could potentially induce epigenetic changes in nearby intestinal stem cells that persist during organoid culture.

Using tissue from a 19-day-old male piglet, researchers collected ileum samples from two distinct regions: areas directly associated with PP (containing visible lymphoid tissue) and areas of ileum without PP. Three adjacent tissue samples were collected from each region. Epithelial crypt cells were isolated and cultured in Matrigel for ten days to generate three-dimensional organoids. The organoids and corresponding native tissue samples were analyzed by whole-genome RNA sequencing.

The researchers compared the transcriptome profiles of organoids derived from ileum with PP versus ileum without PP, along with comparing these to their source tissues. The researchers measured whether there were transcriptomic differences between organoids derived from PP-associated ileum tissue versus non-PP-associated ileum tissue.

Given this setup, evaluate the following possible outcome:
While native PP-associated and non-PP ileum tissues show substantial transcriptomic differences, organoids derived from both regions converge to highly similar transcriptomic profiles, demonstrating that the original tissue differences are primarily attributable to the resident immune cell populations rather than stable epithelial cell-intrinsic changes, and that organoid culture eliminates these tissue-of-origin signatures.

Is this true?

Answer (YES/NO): NO